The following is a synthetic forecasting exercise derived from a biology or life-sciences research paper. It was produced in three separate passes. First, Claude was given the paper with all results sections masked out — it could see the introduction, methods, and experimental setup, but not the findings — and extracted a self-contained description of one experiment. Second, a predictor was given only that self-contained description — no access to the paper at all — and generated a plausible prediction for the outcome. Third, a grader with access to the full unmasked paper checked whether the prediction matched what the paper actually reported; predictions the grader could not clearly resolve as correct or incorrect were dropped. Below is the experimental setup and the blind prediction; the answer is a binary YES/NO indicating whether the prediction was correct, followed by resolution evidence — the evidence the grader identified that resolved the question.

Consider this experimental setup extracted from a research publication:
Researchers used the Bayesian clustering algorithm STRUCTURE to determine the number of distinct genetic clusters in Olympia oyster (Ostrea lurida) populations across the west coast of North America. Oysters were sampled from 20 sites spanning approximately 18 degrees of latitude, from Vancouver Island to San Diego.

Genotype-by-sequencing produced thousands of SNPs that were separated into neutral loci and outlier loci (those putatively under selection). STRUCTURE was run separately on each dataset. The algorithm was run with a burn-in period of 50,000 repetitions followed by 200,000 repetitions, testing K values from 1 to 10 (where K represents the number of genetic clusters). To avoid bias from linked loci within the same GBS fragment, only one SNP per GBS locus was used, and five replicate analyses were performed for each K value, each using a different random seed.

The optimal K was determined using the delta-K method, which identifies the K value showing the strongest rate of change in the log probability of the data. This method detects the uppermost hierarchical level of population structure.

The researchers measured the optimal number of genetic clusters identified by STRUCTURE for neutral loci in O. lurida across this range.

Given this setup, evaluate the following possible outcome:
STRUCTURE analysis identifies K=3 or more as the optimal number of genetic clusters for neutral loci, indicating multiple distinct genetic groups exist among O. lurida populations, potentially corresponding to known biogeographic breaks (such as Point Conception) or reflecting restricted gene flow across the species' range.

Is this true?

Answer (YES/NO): YES